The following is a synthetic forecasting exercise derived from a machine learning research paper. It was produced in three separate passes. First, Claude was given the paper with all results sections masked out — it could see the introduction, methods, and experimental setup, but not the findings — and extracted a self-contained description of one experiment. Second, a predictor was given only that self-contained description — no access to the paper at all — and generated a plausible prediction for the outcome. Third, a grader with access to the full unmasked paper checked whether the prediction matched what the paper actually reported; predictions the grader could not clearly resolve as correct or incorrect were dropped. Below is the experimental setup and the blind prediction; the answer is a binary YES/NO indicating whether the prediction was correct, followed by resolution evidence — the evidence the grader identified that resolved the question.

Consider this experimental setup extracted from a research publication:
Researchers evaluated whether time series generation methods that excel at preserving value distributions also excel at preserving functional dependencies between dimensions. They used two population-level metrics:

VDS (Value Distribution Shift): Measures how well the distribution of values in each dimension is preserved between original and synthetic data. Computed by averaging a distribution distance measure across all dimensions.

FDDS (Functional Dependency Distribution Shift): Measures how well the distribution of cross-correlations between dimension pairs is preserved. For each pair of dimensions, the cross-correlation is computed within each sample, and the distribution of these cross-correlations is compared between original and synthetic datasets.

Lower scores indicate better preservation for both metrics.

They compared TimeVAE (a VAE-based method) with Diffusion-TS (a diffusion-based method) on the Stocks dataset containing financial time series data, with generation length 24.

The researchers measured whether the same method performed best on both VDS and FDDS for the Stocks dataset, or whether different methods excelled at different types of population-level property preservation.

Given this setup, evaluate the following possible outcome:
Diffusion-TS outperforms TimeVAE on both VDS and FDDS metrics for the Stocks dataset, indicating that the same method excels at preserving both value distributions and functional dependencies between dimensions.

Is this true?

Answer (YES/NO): NO